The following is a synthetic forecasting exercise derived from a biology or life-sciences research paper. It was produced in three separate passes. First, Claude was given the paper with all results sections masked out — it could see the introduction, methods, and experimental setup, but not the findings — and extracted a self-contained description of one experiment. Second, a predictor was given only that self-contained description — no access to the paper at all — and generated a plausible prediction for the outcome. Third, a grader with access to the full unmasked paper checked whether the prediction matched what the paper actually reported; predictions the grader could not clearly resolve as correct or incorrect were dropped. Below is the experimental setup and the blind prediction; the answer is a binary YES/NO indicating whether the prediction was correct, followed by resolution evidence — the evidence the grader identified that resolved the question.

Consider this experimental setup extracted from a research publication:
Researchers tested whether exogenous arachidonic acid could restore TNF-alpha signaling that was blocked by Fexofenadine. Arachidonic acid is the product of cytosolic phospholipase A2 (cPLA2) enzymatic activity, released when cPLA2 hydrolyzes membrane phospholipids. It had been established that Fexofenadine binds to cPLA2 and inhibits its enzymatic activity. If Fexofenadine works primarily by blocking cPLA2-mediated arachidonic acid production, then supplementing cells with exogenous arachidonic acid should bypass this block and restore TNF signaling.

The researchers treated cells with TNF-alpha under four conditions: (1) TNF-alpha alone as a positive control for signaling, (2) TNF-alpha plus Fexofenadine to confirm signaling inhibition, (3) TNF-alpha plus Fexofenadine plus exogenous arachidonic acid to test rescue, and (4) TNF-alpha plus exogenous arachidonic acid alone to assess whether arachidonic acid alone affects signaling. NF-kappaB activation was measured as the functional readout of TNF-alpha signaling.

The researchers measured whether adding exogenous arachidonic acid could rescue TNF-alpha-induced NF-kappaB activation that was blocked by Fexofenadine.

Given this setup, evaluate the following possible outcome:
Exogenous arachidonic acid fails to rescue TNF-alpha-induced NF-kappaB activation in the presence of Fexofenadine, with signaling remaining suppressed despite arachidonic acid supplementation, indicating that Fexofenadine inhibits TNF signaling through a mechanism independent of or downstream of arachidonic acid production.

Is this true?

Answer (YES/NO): NO